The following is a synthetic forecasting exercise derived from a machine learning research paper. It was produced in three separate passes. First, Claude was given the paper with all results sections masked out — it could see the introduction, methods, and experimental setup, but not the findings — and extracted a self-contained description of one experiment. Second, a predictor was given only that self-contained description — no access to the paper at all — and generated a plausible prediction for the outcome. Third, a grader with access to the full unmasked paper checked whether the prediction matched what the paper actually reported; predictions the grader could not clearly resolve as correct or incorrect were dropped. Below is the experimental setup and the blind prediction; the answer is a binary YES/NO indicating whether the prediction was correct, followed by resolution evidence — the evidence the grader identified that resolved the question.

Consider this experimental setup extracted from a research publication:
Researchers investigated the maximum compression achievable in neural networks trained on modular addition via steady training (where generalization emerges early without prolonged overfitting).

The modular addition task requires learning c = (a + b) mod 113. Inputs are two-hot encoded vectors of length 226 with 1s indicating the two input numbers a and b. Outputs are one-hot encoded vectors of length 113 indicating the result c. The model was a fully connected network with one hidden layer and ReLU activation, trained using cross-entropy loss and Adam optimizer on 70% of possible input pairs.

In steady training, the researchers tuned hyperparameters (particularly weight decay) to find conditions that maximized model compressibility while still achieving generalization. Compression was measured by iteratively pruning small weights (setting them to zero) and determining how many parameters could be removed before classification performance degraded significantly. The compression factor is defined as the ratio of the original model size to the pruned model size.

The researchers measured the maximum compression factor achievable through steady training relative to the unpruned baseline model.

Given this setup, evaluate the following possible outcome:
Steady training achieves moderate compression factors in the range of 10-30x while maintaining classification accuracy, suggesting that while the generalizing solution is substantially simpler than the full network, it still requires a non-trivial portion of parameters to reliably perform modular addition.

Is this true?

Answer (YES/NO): YES